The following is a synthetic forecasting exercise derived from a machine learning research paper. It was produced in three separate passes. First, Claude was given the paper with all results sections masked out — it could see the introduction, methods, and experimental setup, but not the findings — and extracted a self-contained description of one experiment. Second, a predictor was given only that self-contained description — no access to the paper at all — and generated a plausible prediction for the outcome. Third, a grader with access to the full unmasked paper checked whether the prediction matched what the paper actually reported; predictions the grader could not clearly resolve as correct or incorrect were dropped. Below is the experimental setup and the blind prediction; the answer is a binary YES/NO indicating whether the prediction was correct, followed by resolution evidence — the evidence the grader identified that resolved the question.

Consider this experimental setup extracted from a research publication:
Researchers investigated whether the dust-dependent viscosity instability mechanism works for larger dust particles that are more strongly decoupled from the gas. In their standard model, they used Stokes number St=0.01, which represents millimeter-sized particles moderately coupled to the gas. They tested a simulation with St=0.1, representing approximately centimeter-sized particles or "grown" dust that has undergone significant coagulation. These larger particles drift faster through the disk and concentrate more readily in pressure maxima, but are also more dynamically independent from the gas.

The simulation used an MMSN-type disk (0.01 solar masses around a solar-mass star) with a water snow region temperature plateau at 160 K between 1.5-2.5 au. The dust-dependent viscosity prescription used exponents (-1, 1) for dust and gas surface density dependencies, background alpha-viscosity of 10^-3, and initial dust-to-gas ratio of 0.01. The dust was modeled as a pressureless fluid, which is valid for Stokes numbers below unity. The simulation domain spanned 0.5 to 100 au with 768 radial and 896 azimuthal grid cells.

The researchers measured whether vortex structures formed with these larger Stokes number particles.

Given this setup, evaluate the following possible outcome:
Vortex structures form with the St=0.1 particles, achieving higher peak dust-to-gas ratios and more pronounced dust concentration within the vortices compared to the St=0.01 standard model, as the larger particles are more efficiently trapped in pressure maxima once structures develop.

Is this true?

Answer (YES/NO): YES